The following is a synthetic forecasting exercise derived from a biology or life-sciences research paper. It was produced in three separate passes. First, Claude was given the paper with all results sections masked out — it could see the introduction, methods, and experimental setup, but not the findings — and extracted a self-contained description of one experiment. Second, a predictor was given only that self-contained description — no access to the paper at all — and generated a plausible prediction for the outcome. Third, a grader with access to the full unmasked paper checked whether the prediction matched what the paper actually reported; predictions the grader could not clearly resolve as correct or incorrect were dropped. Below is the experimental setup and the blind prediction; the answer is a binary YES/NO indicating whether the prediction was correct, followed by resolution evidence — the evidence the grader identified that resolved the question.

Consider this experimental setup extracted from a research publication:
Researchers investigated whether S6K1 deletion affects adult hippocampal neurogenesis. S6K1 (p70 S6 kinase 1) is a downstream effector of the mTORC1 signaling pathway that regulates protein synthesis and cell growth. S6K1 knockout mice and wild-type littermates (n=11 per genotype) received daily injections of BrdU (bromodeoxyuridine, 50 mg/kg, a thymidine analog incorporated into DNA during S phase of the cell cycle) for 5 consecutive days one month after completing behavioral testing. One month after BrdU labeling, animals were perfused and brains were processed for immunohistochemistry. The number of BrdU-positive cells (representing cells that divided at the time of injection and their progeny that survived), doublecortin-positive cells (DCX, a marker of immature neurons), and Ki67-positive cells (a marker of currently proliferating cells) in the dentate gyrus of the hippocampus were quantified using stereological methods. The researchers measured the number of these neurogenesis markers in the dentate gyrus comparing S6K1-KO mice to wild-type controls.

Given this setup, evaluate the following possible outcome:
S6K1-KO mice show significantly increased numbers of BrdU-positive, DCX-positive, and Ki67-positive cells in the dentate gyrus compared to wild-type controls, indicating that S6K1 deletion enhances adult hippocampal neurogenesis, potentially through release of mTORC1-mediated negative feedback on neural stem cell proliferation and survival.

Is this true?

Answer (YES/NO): NO